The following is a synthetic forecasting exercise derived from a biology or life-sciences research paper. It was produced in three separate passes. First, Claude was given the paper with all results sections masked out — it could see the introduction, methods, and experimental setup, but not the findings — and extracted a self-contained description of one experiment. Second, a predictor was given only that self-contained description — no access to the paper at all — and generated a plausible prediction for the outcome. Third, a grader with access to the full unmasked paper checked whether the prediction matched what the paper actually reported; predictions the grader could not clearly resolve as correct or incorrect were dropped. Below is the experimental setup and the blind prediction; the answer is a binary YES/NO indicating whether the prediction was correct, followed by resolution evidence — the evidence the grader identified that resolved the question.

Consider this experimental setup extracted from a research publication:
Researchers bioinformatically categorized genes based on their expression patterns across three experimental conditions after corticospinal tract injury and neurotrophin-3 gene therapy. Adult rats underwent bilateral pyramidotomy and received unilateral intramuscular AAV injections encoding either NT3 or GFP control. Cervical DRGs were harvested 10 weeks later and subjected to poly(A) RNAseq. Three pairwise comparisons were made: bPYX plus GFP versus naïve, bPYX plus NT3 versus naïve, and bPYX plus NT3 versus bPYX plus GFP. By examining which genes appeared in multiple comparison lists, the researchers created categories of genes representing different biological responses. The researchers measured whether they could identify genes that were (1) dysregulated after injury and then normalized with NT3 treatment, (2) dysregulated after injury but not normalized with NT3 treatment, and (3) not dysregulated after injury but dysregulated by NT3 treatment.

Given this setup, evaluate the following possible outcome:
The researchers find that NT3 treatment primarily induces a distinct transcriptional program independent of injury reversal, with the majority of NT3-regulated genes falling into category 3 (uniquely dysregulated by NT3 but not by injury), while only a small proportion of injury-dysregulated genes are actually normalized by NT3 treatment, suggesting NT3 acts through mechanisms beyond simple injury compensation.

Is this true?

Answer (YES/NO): NO